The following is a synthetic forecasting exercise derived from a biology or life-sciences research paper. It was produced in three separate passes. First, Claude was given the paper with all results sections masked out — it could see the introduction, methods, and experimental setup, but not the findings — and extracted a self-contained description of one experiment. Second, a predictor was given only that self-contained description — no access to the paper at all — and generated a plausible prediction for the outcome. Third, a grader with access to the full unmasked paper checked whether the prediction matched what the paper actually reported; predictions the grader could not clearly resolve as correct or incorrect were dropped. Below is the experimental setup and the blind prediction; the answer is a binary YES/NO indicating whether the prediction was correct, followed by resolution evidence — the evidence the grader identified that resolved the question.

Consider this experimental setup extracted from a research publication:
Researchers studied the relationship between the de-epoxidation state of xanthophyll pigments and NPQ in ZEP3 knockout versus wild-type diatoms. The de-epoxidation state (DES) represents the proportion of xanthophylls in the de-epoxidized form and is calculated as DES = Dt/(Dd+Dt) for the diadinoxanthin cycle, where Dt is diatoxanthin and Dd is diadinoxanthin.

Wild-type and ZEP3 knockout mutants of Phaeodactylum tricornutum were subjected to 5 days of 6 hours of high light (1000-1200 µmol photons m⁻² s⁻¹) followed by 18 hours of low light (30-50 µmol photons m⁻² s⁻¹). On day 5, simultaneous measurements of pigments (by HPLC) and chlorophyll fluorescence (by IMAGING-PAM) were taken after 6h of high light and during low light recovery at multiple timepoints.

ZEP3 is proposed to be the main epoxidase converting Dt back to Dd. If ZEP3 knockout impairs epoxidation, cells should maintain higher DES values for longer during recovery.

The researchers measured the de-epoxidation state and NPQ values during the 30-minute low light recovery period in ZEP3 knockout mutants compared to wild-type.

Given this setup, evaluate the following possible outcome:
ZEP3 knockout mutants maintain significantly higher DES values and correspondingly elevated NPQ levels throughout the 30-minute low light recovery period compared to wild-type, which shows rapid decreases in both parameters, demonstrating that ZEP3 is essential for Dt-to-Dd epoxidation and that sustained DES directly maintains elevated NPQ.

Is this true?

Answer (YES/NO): YES